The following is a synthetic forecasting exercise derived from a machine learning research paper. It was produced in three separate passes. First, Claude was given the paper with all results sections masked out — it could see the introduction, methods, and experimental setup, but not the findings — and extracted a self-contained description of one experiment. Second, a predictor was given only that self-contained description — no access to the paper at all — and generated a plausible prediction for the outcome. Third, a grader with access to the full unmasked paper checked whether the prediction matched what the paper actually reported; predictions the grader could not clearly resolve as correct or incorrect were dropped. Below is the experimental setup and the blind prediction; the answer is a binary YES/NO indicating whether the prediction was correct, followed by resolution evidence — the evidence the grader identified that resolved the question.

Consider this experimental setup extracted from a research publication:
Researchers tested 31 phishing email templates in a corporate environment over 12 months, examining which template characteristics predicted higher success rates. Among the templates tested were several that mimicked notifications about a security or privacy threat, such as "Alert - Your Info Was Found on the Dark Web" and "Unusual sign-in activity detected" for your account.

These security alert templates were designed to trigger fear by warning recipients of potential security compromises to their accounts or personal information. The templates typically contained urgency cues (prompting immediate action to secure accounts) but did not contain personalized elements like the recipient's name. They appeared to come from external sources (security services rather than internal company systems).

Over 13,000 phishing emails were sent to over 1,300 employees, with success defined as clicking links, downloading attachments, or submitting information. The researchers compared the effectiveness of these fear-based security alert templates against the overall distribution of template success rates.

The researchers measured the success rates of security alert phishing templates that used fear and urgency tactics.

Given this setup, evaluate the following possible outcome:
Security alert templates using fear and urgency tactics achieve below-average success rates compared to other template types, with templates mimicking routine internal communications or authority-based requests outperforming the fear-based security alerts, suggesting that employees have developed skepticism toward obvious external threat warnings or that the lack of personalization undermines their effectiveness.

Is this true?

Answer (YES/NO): YES